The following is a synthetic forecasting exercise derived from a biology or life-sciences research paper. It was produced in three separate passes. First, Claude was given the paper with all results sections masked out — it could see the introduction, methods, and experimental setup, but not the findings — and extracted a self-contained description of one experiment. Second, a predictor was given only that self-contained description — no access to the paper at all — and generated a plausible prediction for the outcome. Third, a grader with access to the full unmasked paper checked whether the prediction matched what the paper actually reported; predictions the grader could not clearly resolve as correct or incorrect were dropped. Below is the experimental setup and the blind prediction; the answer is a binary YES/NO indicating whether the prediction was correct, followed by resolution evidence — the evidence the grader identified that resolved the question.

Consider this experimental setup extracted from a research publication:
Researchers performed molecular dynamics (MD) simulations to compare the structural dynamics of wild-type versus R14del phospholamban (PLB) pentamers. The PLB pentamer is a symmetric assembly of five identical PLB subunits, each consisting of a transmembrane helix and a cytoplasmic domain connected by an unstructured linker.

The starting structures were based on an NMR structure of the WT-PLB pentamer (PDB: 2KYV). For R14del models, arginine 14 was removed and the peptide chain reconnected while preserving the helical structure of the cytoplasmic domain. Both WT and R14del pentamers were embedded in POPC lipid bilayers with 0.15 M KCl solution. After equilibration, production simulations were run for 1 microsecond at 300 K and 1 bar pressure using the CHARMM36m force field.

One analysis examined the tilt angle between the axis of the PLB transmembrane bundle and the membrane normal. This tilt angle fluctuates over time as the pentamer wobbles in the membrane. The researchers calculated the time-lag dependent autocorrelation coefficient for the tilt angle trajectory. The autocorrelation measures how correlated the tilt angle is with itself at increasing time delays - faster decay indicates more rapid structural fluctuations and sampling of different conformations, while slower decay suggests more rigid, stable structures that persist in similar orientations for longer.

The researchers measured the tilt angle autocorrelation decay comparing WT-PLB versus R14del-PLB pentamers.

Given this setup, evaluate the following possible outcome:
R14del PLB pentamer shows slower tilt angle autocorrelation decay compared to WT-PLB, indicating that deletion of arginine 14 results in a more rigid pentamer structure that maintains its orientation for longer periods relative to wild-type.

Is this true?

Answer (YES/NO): NO